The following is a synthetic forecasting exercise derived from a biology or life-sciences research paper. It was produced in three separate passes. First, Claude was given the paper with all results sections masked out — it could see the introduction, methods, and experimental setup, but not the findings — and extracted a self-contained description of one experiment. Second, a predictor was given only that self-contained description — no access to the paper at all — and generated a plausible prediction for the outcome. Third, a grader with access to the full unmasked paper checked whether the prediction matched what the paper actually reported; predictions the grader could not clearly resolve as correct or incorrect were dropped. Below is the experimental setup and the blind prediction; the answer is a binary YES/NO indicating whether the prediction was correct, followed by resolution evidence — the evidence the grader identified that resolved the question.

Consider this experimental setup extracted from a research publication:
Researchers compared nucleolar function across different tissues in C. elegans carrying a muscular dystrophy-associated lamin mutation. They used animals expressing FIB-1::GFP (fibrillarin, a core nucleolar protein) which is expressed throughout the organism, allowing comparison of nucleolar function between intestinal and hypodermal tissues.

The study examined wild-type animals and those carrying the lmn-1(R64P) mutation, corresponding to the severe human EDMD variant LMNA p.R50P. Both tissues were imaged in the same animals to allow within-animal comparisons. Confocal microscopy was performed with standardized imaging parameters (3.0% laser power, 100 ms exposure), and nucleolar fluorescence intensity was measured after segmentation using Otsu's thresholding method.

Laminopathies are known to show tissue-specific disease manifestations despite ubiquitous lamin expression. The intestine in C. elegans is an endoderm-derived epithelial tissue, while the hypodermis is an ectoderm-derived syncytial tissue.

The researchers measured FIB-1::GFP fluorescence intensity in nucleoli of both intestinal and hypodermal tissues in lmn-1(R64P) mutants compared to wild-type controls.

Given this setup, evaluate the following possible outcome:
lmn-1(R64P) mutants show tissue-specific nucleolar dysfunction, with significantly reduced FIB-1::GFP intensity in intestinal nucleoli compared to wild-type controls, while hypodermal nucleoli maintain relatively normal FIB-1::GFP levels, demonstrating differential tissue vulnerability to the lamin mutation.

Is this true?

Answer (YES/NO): NO